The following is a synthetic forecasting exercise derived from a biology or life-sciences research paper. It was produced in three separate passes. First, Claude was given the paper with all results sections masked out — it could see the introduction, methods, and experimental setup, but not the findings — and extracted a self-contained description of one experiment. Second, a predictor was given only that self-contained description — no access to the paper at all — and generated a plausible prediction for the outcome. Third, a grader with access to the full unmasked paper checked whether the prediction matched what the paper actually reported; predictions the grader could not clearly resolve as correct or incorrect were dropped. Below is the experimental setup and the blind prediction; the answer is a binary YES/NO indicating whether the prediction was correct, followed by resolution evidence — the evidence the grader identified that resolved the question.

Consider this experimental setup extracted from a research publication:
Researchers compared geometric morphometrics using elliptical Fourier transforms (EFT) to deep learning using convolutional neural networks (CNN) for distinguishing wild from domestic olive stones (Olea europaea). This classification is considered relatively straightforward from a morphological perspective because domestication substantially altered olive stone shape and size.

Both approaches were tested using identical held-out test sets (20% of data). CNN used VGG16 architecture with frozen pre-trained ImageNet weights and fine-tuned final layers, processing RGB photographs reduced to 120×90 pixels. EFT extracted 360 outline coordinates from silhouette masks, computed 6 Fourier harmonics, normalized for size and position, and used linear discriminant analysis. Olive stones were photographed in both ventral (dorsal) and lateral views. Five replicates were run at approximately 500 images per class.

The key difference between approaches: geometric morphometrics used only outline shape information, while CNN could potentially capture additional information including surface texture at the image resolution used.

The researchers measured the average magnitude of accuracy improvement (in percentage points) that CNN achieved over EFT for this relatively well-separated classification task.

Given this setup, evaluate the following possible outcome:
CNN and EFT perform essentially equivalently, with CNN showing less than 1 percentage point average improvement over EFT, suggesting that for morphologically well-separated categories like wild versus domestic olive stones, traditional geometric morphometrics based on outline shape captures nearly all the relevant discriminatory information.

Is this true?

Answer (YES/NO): NO